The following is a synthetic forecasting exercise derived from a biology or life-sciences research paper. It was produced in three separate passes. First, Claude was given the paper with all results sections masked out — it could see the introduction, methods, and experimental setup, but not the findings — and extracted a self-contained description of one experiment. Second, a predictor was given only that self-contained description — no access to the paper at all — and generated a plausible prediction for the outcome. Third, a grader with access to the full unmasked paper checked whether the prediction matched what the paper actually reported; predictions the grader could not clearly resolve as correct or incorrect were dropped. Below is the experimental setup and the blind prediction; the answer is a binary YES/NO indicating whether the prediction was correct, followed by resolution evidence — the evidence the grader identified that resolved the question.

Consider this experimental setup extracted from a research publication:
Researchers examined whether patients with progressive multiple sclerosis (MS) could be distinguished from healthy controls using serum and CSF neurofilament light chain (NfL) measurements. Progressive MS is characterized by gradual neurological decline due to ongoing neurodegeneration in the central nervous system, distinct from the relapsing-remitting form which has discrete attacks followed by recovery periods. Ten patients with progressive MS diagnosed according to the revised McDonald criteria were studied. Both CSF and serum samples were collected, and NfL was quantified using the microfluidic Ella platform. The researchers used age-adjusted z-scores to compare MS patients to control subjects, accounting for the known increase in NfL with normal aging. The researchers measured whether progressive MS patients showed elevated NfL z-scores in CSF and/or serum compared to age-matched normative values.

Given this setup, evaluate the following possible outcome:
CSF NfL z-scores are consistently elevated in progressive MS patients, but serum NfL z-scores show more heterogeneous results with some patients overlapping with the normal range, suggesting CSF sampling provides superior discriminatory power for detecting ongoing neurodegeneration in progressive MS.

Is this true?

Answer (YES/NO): NO